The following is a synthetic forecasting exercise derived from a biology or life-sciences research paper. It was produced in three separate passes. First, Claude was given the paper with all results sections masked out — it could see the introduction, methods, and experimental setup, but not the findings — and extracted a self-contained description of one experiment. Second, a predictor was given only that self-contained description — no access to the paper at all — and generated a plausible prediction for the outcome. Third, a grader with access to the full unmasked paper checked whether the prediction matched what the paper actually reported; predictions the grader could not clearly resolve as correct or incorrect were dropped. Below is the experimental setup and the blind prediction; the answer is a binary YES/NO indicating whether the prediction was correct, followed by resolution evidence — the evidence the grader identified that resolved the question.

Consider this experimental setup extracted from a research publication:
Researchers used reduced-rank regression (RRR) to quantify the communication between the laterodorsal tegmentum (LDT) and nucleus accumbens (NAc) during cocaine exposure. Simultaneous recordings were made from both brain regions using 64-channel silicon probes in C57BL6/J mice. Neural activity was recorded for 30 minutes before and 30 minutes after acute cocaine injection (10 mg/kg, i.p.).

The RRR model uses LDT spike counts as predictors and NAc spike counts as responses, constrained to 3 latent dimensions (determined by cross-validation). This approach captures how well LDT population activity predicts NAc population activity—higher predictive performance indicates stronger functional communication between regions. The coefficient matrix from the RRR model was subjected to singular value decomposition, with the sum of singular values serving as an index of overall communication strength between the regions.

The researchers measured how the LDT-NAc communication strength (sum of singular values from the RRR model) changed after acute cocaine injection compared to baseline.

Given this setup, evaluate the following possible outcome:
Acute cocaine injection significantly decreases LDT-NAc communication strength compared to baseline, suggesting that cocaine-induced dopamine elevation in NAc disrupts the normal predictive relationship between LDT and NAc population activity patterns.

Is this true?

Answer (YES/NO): YES